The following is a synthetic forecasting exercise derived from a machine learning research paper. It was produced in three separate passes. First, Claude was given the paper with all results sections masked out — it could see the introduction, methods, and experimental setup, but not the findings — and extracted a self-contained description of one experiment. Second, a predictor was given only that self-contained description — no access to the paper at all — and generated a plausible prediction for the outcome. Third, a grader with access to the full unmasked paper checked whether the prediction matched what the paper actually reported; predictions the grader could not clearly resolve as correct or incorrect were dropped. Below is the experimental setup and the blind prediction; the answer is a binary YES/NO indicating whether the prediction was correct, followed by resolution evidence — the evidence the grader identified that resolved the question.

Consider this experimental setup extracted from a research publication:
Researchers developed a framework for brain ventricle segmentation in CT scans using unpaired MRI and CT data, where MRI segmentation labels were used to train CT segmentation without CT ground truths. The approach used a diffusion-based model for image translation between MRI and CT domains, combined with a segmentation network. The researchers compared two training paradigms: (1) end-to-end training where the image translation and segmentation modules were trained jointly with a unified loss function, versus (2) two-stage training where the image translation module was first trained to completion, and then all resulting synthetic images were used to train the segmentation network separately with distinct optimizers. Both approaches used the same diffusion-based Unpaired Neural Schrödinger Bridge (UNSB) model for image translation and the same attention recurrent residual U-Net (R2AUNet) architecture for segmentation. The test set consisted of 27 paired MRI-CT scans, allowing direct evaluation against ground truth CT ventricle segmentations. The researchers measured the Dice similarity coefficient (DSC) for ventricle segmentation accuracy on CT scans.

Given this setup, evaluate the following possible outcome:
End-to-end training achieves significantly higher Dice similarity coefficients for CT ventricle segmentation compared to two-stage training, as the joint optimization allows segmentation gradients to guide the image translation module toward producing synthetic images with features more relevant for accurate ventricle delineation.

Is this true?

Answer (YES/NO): YES